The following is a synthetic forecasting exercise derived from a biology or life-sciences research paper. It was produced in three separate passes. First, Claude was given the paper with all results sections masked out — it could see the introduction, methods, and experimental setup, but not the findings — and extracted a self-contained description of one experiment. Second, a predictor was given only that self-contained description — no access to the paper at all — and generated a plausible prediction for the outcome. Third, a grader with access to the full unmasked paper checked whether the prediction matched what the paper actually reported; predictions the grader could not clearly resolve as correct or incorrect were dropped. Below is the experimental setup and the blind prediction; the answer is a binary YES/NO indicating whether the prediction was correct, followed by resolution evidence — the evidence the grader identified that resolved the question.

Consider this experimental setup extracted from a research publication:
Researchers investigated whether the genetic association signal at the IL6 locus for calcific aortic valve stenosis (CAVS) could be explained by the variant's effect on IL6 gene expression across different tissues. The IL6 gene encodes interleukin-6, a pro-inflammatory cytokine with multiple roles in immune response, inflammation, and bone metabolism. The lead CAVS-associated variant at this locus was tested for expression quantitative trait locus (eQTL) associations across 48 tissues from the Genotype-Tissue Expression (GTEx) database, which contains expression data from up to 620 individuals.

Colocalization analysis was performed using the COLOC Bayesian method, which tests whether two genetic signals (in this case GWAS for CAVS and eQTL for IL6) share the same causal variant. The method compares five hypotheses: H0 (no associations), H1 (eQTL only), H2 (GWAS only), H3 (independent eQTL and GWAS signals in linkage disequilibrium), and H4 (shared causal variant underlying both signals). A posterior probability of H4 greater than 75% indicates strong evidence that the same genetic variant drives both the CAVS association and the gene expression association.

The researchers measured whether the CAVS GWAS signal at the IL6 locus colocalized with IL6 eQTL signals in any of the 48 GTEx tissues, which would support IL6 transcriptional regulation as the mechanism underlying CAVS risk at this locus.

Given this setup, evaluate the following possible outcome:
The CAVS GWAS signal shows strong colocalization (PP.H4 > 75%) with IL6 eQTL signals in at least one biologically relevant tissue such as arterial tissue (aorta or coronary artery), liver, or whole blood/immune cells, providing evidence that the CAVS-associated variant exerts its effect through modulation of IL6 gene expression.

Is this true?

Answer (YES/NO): NO